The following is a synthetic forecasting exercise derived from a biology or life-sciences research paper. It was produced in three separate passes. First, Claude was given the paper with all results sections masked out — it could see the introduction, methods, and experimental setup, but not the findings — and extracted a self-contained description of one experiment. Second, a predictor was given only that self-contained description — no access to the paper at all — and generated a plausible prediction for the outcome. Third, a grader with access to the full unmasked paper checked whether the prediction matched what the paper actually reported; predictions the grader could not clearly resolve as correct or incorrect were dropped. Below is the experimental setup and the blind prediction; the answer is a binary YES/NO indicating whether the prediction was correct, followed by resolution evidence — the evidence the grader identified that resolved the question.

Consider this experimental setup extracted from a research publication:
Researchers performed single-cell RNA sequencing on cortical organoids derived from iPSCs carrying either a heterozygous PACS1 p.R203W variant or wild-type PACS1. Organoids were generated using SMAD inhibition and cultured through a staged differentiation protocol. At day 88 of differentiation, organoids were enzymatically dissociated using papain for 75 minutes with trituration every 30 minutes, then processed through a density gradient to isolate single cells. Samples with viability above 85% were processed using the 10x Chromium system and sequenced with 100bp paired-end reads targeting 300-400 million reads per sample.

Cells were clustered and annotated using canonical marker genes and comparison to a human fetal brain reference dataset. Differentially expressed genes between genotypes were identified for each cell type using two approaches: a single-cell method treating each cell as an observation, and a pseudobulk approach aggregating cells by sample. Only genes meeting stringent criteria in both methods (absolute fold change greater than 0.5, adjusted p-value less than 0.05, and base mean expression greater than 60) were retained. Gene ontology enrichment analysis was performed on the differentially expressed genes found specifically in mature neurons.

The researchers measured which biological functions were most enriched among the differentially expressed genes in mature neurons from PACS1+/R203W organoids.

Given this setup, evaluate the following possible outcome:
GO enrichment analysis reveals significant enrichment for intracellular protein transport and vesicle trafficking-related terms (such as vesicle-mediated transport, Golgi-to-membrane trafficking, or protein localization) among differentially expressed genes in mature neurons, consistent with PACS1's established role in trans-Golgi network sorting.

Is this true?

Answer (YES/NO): NO